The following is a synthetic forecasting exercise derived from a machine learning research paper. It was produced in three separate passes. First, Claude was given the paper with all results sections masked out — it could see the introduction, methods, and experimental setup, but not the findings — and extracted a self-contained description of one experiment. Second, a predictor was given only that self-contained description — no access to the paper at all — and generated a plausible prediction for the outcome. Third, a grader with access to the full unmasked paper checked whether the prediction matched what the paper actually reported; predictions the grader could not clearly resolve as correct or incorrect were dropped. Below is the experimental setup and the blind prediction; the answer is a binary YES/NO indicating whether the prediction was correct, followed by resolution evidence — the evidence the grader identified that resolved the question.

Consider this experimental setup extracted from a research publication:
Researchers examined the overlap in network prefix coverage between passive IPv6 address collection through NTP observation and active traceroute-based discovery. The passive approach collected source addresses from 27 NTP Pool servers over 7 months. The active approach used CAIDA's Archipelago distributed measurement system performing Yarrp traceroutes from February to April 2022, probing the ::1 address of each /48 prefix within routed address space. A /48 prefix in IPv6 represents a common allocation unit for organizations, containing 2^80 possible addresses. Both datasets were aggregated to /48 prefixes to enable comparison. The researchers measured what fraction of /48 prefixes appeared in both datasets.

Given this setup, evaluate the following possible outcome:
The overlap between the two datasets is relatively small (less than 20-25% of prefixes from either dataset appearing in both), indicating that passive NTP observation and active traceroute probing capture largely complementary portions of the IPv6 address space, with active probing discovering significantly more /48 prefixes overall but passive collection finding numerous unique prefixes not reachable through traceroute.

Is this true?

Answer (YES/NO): YES